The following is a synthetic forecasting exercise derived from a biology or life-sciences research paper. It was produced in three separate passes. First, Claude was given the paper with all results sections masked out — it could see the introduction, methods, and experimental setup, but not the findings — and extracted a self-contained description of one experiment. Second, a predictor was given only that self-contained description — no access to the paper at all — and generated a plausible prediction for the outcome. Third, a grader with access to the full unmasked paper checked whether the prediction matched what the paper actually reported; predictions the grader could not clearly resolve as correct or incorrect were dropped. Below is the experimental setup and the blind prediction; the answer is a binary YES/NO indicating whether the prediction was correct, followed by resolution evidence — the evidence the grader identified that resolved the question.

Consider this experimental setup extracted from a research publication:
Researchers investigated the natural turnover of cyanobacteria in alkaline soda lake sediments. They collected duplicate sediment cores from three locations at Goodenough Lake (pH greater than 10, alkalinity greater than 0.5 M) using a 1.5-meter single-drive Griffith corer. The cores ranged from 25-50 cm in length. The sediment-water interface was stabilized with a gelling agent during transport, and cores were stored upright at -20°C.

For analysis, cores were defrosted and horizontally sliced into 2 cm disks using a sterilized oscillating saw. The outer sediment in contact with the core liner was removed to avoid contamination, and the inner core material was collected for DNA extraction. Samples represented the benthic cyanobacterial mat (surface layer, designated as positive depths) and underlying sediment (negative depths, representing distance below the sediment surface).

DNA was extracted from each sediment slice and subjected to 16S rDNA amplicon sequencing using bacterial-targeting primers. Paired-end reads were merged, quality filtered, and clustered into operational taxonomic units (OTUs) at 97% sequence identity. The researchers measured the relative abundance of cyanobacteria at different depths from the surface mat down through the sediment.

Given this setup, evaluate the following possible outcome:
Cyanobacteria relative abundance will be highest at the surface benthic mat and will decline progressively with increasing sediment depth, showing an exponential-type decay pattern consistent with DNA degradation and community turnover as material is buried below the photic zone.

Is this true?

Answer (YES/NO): YES